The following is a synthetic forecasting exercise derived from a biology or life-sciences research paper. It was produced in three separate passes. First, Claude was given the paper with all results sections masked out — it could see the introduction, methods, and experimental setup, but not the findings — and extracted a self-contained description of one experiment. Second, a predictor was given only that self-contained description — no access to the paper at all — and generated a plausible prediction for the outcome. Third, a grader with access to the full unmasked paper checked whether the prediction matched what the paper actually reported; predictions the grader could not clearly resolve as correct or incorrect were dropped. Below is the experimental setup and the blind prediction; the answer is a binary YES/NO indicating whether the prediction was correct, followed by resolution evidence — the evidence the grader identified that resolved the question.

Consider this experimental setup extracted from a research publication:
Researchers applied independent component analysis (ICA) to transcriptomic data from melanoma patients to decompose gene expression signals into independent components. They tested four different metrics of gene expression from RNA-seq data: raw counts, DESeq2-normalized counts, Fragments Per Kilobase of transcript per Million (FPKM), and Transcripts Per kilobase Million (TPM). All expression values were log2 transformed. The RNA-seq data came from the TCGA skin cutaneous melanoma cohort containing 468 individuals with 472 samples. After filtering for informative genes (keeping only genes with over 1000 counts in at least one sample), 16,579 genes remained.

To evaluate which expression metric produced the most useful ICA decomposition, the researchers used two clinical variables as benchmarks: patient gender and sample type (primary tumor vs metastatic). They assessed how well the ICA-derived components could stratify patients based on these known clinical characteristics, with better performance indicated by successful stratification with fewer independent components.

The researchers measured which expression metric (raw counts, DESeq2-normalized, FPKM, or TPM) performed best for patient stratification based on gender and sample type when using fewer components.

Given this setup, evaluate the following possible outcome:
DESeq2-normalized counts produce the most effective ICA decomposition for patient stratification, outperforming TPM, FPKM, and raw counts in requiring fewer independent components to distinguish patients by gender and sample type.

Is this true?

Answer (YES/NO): NO